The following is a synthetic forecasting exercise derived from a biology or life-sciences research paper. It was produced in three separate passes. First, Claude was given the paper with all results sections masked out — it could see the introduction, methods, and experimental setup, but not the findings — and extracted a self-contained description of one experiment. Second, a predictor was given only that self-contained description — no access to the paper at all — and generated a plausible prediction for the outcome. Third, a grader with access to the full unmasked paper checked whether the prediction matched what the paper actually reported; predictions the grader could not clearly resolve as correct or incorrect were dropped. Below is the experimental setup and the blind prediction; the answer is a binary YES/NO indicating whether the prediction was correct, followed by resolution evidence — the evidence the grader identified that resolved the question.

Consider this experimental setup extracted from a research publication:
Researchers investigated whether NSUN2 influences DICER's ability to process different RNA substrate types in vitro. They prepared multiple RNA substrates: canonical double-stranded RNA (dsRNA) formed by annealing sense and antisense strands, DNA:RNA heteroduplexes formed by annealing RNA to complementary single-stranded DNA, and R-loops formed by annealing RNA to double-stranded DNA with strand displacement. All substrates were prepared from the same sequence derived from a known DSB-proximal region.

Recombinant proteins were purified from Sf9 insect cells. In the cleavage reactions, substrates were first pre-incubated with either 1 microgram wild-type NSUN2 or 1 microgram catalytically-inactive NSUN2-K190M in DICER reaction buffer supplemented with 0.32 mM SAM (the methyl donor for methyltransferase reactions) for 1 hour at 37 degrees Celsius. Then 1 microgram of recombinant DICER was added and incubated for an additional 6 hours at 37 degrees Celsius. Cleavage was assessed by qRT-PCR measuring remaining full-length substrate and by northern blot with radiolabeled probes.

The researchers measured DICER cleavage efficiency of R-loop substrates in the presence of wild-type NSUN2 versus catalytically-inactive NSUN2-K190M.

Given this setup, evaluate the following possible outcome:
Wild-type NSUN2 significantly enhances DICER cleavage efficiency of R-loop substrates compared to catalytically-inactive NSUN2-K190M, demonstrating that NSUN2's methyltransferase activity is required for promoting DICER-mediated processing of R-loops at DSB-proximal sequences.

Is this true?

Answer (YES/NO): YES